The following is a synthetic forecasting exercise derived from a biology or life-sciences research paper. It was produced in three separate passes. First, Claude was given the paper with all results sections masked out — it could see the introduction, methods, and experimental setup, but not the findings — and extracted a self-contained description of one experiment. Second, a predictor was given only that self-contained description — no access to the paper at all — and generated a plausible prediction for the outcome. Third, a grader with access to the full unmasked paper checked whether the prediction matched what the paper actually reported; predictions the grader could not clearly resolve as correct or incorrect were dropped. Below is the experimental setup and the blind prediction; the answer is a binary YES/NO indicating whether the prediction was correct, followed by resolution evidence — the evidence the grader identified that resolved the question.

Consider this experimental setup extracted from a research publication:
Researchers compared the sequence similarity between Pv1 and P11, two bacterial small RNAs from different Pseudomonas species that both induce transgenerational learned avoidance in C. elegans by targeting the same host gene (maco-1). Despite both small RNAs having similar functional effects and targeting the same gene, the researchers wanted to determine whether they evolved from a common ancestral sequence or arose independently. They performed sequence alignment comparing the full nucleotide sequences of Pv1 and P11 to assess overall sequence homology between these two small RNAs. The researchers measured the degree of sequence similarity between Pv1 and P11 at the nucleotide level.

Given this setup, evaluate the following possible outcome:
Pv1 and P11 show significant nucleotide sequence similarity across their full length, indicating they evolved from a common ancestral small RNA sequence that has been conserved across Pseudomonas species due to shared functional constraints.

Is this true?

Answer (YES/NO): NO